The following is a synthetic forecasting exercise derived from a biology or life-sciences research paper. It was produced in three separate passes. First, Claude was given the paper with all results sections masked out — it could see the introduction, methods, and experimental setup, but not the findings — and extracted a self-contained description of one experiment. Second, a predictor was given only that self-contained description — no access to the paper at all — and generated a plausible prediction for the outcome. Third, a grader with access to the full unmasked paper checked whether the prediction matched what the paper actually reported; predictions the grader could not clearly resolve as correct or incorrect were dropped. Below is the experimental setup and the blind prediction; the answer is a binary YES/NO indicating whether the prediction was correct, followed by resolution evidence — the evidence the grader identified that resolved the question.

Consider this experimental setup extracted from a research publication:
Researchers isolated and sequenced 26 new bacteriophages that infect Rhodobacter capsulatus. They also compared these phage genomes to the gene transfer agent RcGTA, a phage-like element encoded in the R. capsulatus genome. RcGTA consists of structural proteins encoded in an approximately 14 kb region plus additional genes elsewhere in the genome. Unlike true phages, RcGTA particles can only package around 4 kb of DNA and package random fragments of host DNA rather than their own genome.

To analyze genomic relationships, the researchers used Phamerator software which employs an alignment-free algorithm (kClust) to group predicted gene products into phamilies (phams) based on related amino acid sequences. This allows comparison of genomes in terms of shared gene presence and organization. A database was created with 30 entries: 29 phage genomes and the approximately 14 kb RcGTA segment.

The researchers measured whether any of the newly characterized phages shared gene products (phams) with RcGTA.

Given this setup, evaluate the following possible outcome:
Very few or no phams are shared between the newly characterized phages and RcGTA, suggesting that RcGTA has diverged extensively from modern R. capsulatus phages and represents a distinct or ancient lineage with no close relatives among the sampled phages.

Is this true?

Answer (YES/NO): NO